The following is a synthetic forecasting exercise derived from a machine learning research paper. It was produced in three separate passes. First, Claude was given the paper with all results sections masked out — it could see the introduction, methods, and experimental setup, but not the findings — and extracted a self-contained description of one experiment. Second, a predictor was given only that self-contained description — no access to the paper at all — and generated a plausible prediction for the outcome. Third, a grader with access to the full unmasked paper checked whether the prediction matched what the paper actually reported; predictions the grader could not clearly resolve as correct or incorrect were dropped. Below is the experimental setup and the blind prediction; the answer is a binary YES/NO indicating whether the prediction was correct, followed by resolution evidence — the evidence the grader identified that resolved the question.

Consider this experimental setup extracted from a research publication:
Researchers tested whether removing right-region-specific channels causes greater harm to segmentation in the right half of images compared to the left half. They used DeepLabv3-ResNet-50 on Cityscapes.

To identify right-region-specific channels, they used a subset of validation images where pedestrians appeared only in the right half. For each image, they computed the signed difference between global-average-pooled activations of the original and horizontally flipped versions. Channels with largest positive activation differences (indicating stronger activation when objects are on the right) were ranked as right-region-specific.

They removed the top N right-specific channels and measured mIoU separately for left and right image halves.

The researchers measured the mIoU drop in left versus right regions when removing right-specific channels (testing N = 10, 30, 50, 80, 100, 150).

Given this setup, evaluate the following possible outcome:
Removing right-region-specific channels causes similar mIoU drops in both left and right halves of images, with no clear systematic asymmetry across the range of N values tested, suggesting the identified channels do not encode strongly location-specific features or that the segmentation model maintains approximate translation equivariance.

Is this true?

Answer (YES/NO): NO